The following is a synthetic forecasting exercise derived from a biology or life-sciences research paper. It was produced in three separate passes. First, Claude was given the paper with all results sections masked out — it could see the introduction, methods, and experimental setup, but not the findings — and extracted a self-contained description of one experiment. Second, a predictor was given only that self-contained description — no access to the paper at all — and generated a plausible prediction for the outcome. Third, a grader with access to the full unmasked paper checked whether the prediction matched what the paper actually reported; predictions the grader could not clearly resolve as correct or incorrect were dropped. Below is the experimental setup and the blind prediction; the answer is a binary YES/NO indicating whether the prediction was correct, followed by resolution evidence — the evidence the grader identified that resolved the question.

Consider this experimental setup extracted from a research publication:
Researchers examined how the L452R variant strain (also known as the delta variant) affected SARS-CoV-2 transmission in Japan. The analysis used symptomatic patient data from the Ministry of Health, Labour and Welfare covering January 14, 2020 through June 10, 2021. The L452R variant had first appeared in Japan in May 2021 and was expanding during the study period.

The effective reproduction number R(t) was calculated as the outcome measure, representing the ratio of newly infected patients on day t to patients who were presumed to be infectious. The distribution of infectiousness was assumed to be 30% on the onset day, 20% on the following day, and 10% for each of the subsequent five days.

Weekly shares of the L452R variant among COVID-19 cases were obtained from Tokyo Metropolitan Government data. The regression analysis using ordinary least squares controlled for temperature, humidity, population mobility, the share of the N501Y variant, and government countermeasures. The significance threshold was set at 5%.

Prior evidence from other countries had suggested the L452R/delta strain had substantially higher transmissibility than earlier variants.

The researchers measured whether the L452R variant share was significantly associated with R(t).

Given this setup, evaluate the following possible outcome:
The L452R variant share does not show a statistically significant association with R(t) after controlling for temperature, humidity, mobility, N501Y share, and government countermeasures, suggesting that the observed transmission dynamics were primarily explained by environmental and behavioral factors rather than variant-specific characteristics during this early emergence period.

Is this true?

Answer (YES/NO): NO